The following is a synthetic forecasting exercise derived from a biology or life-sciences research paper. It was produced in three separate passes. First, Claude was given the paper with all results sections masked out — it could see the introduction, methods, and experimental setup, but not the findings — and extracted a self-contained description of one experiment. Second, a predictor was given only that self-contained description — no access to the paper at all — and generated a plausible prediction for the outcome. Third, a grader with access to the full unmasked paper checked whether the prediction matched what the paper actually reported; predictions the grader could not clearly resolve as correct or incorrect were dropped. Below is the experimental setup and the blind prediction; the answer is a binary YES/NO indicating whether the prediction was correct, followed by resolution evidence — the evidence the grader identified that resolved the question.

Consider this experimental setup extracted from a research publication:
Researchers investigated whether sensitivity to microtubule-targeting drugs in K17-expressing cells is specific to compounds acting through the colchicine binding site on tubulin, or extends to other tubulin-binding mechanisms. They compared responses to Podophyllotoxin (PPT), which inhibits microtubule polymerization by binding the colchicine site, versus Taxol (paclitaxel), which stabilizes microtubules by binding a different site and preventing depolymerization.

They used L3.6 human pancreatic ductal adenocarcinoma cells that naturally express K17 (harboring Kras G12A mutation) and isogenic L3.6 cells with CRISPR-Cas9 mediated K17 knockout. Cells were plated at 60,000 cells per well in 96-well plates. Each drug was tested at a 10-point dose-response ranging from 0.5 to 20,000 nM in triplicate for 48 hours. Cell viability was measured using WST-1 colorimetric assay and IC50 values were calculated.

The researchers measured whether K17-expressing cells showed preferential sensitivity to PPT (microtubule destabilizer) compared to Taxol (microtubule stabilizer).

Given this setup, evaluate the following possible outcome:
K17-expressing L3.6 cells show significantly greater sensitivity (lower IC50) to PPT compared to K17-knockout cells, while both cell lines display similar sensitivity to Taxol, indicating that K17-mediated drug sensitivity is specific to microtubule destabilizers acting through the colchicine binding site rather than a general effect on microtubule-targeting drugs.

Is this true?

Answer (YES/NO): YES